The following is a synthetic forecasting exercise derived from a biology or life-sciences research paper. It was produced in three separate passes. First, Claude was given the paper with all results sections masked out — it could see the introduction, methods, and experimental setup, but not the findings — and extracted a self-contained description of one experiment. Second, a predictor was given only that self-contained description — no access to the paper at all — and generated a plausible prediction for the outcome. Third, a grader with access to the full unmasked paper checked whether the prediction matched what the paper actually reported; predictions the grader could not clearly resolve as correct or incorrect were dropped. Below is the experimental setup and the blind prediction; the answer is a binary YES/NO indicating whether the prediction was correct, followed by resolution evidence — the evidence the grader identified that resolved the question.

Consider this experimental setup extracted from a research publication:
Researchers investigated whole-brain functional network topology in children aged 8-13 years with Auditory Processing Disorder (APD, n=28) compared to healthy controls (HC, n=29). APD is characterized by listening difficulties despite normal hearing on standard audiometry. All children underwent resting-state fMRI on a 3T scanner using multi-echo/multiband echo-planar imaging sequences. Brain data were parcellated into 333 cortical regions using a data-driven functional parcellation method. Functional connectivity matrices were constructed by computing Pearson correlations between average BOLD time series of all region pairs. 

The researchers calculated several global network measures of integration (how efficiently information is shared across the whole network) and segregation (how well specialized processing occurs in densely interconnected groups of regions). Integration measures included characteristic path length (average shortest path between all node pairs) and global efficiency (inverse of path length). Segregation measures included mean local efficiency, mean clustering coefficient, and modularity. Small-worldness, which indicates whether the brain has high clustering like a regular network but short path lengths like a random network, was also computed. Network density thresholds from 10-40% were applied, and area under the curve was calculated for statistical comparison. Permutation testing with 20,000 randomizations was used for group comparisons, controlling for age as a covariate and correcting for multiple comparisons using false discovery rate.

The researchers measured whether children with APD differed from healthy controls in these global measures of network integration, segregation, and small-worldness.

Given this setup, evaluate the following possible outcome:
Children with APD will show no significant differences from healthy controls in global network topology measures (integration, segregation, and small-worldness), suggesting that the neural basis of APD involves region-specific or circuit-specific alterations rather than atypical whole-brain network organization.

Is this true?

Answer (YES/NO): YES